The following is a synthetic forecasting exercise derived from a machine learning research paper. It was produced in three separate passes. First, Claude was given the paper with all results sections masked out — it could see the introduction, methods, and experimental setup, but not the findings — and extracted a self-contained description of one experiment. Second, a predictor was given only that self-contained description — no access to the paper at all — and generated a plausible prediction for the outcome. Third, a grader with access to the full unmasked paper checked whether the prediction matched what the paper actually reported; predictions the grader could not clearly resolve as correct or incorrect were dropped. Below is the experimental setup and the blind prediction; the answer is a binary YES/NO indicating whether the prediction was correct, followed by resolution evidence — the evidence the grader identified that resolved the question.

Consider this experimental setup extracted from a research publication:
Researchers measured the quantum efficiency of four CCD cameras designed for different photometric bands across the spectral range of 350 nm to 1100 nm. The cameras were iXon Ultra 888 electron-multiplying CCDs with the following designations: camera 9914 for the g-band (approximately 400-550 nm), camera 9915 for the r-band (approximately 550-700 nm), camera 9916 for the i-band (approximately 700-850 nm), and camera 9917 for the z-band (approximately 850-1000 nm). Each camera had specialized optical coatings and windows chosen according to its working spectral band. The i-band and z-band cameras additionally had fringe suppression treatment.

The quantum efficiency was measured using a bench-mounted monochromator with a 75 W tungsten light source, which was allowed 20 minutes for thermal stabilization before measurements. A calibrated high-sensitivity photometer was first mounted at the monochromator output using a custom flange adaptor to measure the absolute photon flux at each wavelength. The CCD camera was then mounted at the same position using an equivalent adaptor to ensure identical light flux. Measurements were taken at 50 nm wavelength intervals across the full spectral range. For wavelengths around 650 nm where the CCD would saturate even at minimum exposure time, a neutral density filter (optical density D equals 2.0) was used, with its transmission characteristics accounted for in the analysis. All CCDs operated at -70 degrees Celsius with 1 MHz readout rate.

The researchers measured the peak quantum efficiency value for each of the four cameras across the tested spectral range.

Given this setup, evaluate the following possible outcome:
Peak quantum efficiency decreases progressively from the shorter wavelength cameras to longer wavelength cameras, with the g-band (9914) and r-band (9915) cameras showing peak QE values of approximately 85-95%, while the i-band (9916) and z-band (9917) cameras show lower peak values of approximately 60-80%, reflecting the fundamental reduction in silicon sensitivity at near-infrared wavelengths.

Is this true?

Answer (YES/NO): NO